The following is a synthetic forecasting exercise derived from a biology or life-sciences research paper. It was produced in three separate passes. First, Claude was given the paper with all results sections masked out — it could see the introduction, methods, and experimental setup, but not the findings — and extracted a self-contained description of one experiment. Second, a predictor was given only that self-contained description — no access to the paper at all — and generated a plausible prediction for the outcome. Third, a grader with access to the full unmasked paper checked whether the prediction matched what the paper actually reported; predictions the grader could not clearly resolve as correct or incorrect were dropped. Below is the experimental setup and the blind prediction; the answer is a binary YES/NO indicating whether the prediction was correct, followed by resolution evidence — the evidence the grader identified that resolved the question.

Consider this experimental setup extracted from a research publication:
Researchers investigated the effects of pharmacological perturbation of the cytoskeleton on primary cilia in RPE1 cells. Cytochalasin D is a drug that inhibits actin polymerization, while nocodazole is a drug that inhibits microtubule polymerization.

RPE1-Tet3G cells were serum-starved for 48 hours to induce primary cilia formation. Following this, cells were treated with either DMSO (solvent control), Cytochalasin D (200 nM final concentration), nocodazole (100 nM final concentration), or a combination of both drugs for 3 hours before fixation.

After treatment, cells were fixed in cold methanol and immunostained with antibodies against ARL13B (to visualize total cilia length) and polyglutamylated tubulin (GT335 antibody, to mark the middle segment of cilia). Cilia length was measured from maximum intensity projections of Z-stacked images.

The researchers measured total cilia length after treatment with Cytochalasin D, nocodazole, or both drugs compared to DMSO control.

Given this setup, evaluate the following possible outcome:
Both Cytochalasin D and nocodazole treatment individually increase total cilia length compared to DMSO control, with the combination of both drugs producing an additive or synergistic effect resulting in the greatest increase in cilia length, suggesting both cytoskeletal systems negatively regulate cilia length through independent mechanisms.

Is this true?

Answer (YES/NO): YES